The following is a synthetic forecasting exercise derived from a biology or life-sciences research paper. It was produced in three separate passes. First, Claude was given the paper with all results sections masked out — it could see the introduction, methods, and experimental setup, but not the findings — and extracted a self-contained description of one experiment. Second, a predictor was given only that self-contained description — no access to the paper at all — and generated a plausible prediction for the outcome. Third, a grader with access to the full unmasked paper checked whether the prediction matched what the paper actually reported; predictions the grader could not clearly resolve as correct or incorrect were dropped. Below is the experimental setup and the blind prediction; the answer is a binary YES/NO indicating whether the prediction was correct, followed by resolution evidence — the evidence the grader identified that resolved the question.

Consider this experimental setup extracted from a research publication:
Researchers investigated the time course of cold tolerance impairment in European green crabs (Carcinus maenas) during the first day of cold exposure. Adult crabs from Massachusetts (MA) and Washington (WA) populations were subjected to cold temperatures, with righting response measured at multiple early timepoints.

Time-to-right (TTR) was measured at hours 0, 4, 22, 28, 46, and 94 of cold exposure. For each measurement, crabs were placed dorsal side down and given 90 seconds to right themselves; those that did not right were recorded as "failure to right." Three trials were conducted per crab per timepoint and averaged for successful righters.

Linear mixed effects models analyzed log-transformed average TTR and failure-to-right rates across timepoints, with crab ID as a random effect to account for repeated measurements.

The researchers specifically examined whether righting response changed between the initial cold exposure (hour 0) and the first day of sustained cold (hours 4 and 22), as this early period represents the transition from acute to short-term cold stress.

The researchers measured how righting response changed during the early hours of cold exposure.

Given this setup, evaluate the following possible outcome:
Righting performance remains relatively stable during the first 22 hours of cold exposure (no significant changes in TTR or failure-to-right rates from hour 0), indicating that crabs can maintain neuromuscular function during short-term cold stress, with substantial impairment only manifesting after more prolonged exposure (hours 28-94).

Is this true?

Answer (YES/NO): NO